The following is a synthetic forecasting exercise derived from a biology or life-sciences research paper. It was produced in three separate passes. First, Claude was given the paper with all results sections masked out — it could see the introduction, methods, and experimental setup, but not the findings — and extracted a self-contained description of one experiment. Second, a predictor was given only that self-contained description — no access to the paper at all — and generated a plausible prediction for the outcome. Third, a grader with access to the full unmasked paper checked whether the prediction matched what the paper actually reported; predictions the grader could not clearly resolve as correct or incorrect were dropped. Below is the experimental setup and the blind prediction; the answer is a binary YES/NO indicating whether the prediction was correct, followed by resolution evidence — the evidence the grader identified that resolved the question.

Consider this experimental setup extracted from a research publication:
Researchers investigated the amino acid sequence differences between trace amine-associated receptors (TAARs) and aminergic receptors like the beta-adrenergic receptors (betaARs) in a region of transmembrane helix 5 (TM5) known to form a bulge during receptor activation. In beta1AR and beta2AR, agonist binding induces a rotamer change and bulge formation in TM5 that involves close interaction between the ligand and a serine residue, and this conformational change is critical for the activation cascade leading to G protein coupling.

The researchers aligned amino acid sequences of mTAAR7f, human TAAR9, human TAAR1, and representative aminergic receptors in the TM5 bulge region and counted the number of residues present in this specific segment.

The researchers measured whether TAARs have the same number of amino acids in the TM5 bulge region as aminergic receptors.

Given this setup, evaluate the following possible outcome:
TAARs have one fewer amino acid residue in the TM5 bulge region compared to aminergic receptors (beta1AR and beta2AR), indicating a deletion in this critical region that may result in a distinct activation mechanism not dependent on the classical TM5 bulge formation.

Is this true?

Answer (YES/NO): YES